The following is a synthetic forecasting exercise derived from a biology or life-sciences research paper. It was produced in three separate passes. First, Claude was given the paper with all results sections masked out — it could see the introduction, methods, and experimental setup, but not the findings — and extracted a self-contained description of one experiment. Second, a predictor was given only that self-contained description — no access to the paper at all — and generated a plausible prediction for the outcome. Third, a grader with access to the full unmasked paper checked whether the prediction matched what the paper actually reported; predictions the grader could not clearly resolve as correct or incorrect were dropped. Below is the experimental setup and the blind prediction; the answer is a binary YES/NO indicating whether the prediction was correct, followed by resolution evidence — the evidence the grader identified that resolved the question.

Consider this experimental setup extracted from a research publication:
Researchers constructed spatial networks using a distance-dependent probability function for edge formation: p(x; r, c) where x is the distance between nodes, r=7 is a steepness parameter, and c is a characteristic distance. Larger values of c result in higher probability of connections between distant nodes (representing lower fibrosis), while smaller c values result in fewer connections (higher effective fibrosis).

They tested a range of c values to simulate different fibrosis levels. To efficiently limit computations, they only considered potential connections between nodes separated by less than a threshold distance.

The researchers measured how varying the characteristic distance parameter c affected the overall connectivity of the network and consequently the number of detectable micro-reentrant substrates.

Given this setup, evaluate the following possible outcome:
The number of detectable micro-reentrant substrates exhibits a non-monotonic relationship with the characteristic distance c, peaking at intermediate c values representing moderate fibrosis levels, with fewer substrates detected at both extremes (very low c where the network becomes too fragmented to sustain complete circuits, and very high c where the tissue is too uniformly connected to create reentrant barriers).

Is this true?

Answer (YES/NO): NO